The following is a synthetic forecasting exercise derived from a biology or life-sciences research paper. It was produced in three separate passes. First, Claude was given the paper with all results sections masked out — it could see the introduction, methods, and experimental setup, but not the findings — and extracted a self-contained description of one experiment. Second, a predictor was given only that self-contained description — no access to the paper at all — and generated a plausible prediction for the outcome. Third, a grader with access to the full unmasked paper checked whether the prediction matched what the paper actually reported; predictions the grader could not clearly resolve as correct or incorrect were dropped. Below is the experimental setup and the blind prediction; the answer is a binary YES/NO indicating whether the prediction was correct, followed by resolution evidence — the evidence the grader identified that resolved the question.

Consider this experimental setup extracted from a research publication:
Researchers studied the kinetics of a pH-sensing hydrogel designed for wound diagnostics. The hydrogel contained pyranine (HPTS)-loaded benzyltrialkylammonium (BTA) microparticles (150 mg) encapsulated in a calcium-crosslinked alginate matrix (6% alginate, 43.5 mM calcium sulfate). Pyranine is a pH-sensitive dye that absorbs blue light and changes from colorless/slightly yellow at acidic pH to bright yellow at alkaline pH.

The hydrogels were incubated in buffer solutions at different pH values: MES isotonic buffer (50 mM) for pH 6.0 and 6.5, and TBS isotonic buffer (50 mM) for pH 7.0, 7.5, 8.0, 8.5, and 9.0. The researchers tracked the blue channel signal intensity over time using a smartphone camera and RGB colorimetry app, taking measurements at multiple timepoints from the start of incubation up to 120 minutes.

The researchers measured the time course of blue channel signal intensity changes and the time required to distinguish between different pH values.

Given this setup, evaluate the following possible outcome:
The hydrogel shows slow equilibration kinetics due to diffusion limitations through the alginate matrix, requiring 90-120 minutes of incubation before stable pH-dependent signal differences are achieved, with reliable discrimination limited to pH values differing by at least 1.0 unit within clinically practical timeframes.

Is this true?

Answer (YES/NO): NO